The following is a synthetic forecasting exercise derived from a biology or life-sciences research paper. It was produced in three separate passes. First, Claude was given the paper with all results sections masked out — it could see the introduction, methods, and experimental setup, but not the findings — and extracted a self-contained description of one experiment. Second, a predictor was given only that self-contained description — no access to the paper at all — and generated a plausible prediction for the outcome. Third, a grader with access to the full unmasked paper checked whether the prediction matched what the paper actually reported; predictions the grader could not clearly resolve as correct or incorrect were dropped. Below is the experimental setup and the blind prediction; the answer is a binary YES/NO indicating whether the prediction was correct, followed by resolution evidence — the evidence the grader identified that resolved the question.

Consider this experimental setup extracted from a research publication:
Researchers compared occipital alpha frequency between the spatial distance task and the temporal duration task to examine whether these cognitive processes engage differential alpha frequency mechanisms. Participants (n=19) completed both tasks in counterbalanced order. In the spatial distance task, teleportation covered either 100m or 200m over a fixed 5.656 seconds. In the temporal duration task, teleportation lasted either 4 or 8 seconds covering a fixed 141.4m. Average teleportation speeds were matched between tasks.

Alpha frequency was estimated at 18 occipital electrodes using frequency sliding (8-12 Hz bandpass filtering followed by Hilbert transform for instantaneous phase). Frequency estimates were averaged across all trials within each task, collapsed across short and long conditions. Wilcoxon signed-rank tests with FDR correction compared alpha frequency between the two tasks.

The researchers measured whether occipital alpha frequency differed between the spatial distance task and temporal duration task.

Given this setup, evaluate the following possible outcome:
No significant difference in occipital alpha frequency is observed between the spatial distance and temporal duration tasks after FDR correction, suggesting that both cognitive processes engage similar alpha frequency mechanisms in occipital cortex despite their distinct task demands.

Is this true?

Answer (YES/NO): NO